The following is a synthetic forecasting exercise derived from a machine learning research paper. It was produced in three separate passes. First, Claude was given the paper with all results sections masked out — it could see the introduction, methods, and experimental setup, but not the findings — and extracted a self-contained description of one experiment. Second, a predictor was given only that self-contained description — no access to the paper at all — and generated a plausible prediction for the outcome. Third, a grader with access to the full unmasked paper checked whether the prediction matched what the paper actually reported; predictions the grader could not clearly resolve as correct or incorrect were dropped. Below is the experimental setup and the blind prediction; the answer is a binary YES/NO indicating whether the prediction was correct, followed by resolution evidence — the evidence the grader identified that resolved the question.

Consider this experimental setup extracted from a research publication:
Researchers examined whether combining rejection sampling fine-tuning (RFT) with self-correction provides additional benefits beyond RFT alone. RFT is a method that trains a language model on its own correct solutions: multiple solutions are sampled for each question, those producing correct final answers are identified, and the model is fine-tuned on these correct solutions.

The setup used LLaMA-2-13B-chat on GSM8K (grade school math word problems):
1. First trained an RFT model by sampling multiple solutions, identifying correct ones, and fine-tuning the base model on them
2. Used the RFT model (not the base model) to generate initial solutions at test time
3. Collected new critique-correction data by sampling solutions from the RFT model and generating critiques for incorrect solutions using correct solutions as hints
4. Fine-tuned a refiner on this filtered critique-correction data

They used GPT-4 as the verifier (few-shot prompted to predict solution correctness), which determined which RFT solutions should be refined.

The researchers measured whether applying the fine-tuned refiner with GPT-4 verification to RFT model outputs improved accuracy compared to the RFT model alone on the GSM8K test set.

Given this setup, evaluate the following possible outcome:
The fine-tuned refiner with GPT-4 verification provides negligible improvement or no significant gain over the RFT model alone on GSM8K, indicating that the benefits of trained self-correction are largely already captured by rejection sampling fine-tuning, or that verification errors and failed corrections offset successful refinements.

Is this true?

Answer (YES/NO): NO